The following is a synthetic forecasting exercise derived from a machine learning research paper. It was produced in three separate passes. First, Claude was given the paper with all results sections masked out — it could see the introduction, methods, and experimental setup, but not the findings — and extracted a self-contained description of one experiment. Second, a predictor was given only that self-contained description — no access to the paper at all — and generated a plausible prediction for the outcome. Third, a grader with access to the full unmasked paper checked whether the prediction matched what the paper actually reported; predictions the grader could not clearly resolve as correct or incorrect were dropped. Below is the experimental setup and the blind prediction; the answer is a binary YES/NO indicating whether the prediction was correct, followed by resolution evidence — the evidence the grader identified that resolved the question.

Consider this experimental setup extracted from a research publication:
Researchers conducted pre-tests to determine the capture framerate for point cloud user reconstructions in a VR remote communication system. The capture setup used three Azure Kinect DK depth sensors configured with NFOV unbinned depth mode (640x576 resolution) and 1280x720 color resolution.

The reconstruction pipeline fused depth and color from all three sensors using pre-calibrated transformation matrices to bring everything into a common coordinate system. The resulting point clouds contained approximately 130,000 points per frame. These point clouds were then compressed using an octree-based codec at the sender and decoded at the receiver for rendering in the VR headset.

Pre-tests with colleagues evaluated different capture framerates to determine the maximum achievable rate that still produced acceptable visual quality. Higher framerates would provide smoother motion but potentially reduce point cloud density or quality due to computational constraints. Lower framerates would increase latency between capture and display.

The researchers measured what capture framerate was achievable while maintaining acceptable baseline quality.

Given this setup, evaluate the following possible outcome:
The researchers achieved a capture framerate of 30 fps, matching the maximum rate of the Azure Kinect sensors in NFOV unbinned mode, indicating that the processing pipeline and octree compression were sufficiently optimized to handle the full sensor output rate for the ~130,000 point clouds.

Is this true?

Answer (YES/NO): NO